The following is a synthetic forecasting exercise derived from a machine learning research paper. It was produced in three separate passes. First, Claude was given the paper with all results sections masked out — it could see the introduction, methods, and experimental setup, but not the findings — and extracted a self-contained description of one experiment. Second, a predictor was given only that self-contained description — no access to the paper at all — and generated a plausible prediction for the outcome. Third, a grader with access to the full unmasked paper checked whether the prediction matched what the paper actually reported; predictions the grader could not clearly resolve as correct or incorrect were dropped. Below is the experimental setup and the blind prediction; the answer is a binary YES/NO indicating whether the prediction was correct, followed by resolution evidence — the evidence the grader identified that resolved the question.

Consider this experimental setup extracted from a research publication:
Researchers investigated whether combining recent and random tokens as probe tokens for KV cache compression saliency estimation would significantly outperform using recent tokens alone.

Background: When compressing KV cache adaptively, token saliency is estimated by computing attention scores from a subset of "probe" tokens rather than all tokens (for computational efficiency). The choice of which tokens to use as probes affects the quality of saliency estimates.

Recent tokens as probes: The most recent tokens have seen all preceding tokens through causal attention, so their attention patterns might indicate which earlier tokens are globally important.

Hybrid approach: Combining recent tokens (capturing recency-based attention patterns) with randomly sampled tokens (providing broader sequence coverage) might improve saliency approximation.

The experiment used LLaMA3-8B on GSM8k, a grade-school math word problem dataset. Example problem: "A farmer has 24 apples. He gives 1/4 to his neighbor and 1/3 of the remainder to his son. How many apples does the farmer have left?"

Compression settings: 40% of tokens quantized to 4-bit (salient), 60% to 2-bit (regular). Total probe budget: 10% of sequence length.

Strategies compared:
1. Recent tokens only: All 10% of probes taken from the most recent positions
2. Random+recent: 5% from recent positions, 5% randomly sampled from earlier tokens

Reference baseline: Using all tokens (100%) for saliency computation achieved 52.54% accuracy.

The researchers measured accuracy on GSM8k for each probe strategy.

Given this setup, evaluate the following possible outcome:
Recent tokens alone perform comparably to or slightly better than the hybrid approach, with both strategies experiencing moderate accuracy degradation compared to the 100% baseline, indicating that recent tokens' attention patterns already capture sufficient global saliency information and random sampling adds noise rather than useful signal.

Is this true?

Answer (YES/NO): NO